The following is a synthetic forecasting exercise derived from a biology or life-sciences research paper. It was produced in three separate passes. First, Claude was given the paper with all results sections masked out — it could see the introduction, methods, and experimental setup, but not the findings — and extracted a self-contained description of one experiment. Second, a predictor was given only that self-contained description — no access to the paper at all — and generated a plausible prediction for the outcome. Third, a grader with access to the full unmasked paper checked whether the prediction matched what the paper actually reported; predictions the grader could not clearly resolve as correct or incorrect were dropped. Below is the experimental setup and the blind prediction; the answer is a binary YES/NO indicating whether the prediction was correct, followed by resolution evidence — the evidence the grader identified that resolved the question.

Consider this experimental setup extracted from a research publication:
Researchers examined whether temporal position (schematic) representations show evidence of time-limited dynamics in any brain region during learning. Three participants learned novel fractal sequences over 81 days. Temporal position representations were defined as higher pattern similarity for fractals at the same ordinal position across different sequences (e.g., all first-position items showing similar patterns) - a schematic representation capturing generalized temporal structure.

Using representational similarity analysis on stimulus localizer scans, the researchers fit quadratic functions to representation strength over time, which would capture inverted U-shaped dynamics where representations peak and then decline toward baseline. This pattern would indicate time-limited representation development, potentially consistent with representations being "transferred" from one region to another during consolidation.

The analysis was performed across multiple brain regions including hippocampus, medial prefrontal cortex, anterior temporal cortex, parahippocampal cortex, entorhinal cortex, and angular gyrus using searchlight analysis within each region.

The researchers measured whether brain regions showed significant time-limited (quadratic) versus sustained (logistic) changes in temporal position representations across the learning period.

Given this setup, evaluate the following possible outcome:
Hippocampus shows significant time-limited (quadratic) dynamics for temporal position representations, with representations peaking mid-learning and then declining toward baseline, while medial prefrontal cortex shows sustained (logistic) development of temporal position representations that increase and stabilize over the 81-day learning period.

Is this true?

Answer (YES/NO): NO